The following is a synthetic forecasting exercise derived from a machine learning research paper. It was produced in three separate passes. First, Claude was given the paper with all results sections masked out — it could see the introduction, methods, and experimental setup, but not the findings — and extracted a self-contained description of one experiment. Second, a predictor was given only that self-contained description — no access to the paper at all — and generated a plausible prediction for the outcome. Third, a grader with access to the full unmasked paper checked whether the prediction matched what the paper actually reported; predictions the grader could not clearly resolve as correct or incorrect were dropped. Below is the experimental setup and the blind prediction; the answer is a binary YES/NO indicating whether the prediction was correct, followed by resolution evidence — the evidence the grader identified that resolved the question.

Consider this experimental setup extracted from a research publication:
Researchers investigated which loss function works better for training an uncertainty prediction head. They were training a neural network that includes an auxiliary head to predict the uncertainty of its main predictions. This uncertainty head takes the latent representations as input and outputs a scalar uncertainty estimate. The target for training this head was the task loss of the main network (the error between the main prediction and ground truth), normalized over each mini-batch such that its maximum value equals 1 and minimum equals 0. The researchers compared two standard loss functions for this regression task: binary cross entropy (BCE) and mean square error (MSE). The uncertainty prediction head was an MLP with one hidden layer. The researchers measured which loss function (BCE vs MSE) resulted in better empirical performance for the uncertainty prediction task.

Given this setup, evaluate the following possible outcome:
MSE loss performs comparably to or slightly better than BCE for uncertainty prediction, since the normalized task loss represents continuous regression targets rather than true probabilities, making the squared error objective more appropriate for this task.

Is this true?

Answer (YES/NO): NO